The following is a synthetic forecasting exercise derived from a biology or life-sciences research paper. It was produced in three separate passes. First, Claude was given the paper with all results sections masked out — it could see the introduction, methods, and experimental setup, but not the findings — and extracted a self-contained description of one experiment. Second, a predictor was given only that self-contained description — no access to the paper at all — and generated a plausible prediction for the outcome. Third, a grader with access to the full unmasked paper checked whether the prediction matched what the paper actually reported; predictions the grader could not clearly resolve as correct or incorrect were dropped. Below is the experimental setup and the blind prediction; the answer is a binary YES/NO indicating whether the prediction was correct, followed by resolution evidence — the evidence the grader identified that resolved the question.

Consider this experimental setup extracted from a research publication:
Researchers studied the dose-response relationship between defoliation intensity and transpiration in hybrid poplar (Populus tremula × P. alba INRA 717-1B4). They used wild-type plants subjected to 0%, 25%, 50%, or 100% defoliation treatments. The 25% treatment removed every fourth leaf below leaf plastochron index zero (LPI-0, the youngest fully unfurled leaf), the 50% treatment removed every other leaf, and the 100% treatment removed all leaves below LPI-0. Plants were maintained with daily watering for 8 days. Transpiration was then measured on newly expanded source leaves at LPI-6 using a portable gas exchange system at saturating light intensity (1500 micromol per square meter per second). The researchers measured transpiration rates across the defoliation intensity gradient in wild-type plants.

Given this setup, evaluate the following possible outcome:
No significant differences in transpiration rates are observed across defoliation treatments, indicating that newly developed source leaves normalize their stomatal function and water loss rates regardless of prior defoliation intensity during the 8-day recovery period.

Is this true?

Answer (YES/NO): NO